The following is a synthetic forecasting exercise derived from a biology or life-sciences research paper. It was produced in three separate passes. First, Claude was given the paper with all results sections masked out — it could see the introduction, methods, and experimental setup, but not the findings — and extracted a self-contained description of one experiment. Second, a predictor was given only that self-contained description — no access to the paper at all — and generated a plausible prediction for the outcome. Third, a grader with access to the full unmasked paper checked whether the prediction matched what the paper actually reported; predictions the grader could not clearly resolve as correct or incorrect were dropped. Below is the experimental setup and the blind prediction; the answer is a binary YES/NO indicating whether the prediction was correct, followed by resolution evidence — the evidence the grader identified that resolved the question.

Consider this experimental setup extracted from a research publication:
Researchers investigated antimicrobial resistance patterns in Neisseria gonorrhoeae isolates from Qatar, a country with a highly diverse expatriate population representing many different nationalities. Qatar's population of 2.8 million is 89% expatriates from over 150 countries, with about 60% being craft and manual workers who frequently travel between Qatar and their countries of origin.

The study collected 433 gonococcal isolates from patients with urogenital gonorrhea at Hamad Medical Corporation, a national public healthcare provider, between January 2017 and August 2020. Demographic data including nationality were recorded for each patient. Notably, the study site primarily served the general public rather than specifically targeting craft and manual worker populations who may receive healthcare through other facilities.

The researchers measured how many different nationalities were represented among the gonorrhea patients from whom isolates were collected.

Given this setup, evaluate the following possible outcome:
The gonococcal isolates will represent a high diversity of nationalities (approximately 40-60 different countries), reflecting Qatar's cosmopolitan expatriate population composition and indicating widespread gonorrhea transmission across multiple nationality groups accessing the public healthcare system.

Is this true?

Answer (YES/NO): NO